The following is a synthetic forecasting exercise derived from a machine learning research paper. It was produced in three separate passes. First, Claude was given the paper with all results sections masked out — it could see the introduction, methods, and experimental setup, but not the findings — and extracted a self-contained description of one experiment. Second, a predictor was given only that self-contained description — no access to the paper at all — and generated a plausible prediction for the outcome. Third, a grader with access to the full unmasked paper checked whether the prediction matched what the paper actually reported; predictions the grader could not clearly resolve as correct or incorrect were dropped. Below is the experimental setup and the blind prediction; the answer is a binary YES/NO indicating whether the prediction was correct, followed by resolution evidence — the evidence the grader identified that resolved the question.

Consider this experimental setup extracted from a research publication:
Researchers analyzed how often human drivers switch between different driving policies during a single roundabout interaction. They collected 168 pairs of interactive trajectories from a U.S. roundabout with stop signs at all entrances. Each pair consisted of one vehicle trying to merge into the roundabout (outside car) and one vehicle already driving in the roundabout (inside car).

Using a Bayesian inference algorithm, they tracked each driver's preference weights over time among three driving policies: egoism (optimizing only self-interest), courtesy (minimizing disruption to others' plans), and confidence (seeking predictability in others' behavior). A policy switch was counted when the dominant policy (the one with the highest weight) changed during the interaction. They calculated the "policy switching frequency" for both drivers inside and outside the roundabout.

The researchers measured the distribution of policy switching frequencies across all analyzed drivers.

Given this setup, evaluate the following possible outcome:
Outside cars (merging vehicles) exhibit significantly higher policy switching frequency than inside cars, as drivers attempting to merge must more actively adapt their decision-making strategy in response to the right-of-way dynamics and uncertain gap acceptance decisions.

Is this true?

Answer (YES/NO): NO